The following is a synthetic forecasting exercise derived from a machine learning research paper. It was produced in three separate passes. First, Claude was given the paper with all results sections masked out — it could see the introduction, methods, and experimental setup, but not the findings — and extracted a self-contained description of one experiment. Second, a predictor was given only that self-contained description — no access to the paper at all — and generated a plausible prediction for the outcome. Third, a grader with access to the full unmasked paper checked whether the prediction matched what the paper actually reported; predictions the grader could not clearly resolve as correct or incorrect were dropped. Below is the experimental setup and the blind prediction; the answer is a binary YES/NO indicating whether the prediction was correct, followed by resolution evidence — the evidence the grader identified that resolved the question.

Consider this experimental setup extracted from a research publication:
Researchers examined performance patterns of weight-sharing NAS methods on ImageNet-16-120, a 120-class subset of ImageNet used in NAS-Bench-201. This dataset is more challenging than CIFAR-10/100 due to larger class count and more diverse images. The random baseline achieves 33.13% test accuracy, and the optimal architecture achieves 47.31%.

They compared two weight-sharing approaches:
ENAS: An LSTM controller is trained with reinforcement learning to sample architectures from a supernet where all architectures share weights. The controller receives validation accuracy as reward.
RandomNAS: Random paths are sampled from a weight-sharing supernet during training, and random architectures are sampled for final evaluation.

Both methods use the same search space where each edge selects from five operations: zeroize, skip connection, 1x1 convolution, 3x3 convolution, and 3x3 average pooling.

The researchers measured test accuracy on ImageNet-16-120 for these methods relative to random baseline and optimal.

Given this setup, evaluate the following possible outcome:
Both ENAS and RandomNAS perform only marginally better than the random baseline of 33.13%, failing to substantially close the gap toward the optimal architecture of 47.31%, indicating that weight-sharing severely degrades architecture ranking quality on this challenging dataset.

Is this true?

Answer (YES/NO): NO